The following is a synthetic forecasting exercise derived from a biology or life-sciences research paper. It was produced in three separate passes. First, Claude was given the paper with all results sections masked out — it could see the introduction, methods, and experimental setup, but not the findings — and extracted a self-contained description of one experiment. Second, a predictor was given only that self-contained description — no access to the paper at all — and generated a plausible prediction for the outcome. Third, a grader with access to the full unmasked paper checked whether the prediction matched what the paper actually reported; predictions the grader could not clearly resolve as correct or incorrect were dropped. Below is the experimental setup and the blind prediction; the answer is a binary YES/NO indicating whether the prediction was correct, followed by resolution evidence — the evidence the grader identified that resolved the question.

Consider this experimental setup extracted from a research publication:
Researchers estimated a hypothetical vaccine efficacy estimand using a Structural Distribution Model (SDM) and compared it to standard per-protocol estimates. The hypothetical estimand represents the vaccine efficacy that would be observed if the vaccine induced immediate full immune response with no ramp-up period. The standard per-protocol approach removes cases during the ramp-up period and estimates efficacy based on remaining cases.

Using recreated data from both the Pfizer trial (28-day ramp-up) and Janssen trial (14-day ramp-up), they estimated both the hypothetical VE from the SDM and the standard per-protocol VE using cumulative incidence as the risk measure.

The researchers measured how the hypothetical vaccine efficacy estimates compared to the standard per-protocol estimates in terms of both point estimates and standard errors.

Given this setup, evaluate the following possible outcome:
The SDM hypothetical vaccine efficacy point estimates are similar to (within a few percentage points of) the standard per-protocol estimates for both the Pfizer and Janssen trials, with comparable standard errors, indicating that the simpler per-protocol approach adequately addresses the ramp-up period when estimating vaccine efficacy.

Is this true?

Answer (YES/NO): YES